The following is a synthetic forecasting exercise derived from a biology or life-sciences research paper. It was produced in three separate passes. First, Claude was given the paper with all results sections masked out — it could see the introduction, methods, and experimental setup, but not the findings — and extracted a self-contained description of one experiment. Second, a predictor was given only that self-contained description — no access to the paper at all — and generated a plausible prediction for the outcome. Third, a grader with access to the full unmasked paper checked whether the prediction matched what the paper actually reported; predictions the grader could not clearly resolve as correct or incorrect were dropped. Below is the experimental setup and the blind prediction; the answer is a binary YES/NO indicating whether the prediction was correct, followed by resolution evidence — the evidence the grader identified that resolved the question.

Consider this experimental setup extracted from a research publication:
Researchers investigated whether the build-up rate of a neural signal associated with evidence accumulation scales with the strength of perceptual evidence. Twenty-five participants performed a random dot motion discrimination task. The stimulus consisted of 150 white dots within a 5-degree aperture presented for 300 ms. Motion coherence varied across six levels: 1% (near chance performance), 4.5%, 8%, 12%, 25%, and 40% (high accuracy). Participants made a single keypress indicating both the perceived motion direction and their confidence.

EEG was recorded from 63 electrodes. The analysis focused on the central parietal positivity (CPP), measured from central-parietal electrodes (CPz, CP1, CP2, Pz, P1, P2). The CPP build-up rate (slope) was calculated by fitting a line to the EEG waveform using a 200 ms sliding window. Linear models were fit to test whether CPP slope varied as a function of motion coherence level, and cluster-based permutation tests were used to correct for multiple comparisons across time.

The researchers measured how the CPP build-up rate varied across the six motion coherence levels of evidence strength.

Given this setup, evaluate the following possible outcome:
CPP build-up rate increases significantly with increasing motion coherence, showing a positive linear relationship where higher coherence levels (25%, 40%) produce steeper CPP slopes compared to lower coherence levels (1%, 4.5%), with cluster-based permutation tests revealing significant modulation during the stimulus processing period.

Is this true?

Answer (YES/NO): YES